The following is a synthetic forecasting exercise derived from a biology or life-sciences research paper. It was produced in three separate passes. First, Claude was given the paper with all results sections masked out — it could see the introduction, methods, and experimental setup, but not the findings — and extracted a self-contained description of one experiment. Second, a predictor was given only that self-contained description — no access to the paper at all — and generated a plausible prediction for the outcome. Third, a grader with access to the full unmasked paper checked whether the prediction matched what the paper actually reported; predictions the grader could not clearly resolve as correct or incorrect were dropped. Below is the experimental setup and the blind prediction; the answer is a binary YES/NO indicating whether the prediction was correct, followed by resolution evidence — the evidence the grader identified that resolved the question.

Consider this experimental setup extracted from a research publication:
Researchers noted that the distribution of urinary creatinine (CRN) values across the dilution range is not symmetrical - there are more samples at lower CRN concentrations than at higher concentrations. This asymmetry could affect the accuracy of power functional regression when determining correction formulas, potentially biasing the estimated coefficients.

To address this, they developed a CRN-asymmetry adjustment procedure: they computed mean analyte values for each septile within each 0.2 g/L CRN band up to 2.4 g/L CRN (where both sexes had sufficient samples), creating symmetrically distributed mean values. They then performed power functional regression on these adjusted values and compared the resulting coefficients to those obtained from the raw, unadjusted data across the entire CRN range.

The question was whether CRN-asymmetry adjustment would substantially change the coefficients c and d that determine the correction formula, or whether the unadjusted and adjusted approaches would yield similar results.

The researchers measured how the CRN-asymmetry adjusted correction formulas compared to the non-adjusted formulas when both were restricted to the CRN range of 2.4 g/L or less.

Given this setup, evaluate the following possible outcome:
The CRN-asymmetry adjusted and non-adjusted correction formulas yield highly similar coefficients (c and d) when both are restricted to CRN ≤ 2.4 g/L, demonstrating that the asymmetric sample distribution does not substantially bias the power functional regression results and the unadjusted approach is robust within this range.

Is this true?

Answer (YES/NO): YES